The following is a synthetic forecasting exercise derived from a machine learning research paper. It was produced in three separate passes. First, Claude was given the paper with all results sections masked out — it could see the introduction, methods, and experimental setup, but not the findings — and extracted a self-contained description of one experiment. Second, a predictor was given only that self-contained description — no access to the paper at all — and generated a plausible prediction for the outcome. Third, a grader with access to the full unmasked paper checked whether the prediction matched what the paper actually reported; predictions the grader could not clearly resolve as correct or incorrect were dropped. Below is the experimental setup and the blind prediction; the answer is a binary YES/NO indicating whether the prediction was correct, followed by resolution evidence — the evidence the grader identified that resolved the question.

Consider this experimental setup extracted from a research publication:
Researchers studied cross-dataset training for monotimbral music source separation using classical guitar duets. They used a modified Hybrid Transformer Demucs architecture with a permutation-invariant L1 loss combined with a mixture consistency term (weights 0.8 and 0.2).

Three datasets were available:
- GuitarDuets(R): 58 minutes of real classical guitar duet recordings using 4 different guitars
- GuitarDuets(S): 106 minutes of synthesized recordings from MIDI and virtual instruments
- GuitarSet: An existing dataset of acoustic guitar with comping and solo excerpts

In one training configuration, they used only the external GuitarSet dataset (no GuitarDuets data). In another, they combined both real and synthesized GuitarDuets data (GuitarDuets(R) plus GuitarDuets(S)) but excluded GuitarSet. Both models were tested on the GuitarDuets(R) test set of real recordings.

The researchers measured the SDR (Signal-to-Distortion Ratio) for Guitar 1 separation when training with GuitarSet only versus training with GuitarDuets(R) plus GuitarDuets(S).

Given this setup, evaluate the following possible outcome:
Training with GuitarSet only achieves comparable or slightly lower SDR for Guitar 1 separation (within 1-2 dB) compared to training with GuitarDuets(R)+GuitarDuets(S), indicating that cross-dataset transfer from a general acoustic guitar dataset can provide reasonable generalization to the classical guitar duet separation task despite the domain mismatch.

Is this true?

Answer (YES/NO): YES